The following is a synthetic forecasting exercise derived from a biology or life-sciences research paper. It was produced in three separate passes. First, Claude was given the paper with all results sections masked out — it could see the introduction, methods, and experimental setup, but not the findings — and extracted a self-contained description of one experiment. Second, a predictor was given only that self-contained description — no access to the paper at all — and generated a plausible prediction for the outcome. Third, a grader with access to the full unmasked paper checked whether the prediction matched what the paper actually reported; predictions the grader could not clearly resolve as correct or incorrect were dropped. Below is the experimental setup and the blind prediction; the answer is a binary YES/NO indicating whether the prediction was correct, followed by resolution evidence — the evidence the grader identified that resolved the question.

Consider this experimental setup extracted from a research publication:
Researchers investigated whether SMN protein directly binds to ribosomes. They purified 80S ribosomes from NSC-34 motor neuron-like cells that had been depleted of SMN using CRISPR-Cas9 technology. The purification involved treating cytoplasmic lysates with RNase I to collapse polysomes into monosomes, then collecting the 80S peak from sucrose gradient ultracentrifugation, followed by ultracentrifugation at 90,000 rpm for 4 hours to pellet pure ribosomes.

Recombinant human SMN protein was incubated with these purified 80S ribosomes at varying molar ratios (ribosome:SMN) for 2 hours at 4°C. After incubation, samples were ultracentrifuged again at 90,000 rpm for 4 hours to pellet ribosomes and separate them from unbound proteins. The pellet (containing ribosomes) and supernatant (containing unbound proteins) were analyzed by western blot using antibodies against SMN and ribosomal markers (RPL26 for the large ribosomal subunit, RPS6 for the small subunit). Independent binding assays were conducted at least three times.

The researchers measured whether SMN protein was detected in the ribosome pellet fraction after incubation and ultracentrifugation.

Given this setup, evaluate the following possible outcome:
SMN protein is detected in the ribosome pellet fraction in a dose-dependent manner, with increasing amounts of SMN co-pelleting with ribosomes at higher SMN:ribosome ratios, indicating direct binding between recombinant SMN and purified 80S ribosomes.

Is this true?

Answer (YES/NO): YES